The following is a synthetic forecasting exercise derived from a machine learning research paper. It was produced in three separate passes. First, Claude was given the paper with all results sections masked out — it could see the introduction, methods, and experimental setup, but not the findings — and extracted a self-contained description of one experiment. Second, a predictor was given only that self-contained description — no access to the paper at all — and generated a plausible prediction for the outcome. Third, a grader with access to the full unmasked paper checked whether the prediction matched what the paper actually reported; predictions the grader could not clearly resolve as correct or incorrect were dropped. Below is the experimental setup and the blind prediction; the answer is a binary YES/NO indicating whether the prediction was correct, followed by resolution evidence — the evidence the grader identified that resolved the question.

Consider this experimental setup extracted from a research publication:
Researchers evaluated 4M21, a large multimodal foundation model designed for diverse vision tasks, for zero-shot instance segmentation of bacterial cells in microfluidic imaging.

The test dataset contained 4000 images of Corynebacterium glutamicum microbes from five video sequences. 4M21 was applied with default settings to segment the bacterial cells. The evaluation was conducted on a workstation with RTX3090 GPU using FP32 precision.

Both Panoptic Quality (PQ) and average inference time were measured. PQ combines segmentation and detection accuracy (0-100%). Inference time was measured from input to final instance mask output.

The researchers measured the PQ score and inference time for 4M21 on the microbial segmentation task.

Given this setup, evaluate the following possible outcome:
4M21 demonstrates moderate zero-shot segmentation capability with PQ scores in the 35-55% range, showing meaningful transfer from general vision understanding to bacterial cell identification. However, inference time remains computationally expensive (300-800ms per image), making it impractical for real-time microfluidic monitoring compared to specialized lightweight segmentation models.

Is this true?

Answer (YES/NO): NO